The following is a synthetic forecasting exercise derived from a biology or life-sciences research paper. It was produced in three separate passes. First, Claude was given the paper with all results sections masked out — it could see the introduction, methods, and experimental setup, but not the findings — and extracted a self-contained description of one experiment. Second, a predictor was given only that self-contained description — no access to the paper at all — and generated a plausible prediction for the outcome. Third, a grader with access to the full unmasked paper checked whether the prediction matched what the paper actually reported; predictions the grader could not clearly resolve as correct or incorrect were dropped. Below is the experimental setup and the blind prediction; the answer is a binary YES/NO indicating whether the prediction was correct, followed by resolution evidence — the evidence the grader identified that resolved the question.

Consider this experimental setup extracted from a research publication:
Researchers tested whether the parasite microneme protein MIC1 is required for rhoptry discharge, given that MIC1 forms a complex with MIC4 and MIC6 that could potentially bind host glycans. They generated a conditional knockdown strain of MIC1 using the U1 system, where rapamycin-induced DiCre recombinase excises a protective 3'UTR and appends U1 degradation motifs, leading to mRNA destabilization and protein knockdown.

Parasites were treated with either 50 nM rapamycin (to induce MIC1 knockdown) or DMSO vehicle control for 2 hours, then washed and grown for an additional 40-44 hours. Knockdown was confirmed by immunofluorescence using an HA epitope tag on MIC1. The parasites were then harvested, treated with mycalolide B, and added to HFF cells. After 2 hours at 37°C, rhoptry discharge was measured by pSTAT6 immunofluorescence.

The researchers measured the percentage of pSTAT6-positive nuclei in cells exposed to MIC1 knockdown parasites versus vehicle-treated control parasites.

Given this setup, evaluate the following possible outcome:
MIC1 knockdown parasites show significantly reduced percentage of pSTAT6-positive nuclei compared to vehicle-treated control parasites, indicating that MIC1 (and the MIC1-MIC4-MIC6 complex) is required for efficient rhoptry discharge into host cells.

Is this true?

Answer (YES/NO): YES